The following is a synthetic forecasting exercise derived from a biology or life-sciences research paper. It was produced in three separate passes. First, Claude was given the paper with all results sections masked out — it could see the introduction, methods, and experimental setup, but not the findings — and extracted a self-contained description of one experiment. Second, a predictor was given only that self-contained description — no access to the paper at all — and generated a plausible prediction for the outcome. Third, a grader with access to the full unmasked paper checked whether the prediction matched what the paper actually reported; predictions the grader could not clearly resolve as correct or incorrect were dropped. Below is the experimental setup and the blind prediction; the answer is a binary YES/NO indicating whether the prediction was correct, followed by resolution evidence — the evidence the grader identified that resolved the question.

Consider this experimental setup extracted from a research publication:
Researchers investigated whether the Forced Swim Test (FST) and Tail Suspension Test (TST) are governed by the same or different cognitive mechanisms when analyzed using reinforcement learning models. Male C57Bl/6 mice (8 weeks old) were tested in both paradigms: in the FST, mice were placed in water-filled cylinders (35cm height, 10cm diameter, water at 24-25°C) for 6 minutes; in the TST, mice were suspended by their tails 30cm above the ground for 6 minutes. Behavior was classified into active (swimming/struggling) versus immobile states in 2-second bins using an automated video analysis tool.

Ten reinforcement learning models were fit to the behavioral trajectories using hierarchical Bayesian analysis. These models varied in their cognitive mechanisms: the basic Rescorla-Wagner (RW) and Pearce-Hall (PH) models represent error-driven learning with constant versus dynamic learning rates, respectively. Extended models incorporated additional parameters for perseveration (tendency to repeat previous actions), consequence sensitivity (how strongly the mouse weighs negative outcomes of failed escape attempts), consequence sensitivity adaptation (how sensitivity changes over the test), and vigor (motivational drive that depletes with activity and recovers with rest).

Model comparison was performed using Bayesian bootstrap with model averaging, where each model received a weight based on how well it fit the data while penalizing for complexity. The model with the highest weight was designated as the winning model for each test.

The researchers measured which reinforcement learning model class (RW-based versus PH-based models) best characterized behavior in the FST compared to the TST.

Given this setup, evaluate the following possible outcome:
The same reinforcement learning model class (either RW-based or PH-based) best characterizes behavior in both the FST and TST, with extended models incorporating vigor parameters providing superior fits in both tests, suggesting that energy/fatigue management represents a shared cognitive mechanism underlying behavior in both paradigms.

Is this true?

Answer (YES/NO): NO